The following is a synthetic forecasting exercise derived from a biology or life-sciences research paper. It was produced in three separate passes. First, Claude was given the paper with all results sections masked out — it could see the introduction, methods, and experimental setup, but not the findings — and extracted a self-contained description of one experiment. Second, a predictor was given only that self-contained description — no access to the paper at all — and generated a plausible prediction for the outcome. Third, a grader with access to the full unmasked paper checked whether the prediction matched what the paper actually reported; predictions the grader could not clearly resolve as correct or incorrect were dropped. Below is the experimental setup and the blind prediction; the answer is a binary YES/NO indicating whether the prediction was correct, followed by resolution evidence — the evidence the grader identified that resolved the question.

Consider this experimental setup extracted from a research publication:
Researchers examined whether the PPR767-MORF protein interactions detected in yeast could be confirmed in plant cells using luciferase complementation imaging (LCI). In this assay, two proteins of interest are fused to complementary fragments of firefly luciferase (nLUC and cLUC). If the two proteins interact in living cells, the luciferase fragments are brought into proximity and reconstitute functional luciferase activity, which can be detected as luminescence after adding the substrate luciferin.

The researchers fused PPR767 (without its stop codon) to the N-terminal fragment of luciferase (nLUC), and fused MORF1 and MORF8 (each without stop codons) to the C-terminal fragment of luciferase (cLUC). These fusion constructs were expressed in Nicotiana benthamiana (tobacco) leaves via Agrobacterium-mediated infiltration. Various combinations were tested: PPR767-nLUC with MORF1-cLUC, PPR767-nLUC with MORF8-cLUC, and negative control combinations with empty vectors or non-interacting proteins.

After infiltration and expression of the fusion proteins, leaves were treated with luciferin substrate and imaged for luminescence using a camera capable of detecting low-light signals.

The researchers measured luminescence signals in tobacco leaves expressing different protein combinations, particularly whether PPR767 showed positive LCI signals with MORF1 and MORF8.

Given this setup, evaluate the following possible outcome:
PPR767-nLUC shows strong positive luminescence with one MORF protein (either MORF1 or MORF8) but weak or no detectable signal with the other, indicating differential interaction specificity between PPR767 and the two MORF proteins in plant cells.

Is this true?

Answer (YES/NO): NO